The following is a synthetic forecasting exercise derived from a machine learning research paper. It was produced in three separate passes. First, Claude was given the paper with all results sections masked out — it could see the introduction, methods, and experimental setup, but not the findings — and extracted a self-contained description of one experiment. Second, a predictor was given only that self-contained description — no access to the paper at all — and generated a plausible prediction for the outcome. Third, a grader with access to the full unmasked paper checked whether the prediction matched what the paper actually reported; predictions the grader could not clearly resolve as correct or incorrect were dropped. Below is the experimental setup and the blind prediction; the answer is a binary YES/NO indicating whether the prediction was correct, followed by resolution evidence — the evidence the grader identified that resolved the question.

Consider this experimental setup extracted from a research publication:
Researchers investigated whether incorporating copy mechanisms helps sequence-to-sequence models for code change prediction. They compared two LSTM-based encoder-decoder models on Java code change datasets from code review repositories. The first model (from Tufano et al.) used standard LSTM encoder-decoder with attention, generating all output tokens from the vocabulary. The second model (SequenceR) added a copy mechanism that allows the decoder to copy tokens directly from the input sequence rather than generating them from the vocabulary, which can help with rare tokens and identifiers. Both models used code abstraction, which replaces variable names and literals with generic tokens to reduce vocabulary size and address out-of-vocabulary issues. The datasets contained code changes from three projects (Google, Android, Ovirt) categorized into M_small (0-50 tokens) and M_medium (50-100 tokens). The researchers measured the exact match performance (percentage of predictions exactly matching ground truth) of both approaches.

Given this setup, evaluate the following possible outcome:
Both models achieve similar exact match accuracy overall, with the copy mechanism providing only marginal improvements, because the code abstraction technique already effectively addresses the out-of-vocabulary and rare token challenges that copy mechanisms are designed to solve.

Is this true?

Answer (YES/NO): NO